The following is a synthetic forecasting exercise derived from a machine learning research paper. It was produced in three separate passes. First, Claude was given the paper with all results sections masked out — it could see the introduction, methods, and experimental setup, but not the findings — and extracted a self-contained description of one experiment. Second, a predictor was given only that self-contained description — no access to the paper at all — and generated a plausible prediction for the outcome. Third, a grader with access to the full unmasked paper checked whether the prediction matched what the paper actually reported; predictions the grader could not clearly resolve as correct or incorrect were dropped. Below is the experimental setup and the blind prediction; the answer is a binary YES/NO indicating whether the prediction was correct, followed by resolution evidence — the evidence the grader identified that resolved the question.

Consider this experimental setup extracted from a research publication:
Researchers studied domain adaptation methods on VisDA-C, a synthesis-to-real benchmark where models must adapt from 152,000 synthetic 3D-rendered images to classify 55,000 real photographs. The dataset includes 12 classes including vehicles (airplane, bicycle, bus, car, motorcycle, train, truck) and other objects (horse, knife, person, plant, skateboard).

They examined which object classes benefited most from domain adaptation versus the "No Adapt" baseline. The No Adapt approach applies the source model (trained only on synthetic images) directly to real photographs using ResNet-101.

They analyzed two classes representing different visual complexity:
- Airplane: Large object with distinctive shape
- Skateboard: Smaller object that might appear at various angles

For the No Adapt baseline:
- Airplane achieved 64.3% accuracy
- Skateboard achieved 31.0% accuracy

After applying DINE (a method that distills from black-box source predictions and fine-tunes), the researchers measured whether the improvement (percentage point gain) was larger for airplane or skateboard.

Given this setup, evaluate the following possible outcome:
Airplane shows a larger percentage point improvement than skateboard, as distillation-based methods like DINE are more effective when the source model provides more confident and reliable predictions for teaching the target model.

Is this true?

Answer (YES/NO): NO